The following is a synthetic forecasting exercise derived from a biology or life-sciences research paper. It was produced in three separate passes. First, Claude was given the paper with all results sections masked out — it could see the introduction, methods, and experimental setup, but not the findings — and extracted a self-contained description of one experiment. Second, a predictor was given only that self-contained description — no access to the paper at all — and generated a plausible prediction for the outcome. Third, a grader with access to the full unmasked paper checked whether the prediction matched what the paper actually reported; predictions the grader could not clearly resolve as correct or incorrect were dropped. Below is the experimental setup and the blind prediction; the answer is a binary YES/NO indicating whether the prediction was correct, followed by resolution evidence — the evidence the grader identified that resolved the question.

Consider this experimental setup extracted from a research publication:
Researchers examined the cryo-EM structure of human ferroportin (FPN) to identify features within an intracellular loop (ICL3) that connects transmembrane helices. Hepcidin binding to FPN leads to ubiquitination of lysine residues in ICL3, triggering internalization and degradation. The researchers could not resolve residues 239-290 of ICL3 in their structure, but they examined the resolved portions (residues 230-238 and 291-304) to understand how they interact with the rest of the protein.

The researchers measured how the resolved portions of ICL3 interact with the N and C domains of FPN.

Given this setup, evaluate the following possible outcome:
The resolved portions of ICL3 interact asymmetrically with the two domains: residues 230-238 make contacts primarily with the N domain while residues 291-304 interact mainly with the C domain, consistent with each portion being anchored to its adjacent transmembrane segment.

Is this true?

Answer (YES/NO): NO